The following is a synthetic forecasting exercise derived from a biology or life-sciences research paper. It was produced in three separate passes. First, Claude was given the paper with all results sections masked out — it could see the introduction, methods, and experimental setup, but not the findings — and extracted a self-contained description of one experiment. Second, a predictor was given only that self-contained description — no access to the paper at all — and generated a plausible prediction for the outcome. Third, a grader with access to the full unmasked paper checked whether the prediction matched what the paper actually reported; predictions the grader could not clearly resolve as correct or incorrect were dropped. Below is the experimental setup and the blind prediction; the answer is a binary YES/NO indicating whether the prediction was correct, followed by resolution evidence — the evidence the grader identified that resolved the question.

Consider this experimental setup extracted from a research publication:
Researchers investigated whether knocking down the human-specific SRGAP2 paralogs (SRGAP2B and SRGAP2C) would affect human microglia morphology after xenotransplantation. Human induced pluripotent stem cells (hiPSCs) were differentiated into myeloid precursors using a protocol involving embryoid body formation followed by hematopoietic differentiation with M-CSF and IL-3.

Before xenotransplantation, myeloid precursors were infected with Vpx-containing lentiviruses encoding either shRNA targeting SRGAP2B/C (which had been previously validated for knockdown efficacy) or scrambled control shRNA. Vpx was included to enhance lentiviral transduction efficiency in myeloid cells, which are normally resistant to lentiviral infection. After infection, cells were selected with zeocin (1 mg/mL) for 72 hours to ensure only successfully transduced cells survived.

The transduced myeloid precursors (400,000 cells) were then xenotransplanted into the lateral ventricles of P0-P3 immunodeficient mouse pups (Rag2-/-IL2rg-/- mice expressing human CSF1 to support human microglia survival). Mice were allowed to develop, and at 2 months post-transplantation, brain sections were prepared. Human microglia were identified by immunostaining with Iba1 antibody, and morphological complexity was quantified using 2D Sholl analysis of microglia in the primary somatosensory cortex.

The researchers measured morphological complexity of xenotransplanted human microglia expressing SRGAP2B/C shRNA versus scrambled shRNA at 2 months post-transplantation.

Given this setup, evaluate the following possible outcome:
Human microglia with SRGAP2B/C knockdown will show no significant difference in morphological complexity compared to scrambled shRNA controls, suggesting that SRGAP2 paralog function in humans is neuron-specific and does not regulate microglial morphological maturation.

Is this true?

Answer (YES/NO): NO